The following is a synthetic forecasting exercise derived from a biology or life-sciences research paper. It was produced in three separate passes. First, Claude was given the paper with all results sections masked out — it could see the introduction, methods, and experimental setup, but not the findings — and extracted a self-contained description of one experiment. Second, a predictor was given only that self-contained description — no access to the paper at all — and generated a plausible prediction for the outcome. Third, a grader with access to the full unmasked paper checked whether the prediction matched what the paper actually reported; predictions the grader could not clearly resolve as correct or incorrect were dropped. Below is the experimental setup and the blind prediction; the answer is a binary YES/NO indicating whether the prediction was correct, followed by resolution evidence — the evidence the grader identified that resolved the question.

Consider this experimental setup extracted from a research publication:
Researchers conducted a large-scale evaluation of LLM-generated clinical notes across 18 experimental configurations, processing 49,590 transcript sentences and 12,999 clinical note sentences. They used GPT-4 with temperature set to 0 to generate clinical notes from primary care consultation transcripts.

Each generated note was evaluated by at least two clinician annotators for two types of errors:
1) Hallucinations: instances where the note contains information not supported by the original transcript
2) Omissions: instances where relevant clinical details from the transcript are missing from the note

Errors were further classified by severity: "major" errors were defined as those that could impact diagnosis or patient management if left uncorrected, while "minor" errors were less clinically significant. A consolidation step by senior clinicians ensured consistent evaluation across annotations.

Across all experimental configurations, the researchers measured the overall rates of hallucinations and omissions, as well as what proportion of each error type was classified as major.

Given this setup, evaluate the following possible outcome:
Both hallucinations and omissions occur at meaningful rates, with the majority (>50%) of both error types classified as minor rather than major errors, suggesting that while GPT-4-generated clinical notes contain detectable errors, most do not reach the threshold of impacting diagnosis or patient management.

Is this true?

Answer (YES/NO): YES